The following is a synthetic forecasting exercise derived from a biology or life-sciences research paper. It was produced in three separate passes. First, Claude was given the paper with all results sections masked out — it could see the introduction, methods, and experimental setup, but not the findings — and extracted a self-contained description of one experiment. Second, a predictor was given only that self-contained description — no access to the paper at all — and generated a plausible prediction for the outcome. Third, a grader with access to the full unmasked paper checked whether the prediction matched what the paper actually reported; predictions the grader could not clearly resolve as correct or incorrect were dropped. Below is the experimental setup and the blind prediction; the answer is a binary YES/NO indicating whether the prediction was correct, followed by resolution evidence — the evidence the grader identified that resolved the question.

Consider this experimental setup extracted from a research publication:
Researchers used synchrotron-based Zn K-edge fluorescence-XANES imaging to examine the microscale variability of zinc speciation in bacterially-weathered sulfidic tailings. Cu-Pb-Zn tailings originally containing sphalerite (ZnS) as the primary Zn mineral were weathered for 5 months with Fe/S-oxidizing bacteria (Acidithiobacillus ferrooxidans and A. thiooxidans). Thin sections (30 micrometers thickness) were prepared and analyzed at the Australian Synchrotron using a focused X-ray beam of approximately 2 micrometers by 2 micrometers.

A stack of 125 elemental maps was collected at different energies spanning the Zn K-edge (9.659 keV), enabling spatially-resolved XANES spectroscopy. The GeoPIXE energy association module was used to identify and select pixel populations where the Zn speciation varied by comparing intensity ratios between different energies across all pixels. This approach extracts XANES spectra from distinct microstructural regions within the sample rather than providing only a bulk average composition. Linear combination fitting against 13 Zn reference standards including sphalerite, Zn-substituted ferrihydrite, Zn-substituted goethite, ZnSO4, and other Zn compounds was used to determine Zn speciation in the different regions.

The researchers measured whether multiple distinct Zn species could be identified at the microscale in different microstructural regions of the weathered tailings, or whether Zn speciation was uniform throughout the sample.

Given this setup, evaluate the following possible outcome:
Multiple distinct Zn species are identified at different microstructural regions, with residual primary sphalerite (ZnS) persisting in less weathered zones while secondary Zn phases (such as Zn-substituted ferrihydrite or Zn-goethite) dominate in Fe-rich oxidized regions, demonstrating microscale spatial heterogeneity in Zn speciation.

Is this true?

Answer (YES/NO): NO